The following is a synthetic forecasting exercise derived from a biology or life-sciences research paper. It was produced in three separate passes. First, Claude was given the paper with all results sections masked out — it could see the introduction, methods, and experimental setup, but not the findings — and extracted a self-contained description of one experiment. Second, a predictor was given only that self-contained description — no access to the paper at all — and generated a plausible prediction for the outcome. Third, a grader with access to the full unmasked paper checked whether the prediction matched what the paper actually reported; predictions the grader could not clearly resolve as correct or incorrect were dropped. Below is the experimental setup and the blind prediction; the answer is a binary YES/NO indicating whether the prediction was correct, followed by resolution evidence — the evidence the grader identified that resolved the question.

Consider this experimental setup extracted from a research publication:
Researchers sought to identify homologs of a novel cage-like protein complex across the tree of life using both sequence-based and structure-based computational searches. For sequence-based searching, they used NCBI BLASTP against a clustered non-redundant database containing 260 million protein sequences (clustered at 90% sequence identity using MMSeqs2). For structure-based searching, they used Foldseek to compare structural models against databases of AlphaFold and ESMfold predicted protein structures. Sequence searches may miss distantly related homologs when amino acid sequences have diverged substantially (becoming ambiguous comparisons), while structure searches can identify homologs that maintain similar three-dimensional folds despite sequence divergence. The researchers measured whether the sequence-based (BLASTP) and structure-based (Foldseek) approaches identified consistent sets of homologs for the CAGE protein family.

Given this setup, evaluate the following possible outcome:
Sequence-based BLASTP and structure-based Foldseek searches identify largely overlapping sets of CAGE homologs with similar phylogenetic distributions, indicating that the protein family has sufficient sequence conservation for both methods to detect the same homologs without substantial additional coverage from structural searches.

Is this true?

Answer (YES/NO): YES